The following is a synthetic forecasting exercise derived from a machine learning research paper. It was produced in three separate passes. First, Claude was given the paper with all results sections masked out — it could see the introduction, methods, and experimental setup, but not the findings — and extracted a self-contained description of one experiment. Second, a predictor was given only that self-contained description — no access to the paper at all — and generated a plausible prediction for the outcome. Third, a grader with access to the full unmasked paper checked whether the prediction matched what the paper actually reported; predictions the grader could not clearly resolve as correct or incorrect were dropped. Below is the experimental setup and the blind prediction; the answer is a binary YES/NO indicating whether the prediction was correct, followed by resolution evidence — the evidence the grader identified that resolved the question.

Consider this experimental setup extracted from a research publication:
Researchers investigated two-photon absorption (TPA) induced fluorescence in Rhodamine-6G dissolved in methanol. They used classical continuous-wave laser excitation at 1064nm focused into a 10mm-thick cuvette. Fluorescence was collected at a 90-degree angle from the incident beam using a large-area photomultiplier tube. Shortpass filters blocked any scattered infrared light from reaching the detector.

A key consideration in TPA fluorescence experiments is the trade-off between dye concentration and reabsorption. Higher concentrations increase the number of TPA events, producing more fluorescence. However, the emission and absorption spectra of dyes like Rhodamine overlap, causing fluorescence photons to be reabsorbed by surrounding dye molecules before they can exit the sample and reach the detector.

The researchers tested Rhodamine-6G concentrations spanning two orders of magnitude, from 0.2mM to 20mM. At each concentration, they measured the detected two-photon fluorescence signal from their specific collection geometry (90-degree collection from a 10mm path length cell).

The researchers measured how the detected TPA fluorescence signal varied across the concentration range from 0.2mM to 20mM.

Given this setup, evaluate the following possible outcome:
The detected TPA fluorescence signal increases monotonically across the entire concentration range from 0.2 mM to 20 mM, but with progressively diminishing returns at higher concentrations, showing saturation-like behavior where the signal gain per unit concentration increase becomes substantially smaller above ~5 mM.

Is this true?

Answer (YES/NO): NO